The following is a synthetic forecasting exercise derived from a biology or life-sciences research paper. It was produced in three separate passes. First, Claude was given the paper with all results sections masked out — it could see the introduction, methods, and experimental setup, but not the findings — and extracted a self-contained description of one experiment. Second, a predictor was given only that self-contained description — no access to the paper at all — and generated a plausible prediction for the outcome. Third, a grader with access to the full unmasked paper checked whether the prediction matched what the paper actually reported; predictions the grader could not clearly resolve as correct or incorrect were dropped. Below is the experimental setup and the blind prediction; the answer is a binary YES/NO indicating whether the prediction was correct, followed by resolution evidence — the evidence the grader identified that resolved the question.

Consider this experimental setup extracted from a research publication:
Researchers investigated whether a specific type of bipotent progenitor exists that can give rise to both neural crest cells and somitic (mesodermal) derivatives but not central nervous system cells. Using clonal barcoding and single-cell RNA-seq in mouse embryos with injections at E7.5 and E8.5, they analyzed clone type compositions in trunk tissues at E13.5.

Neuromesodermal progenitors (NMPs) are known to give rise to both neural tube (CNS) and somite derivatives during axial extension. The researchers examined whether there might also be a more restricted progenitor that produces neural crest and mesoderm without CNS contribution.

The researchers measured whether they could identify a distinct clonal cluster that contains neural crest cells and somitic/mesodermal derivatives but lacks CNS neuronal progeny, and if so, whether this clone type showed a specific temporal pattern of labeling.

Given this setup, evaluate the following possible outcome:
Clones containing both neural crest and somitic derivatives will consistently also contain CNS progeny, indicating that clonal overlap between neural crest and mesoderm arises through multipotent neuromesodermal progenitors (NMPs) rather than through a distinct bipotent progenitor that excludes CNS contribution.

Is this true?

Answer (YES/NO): NO